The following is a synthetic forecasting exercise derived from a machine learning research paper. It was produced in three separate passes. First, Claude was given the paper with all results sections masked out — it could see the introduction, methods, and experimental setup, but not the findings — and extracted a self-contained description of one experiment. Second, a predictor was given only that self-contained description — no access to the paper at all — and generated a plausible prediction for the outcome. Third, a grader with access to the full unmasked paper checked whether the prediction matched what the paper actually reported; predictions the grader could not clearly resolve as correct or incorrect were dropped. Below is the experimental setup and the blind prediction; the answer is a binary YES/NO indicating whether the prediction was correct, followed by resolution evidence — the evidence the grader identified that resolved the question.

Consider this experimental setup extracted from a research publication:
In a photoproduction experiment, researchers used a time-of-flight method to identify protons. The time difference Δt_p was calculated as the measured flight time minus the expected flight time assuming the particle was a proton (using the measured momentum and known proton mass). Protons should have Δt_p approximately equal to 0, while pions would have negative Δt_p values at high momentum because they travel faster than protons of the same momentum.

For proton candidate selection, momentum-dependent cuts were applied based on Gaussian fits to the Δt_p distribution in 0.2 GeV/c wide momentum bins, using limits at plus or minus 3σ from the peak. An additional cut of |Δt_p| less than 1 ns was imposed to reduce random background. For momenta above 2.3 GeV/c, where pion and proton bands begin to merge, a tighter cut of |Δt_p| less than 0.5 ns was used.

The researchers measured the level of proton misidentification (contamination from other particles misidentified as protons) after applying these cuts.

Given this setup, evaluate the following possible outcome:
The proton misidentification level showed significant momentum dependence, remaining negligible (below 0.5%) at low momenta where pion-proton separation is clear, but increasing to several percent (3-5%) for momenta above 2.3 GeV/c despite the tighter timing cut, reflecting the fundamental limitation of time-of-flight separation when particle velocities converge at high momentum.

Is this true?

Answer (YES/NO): NO